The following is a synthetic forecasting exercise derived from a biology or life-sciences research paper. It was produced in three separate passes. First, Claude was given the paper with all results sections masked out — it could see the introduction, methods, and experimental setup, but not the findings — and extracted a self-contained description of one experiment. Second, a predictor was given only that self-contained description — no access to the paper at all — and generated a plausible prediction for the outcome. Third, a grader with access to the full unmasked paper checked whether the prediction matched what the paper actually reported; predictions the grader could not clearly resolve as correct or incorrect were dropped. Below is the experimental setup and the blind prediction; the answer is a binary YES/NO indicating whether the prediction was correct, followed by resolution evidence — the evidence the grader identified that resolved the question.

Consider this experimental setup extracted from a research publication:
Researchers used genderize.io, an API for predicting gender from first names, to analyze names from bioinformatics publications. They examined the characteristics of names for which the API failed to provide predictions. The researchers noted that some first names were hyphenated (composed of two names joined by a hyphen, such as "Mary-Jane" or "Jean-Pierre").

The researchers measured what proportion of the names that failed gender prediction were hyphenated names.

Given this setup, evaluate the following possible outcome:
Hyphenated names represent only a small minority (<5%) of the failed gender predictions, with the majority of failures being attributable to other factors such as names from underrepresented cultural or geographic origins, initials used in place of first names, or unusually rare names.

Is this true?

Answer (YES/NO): NO